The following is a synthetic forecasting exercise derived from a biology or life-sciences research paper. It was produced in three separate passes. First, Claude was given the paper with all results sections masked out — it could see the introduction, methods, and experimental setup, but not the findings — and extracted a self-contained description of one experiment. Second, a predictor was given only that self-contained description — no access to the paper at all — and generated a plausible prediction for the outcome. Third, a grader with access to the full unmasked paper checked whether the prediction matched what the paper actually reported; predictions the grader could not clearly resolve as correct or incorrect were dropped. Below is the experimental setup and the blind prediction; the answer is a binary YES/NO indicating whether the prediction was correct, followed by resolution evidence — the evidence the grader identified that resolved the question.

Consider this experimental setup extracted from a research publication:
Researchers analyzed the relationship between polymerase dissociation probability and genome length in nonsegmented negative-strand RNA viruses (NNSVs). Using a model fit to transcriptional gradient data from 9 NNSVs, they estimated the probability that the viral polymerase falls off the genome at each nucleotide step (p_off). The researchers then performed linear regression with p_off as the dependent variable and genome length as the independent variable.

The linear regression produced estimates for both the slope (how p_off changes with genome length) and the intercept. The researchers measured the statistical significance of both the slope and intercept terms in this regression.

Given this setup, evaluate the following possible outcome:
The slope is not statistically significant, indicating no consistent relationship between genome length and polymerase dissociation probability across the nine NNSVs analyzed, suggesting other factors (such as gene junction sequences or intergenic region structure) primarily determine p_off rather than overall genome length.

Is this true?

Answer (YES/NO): NO